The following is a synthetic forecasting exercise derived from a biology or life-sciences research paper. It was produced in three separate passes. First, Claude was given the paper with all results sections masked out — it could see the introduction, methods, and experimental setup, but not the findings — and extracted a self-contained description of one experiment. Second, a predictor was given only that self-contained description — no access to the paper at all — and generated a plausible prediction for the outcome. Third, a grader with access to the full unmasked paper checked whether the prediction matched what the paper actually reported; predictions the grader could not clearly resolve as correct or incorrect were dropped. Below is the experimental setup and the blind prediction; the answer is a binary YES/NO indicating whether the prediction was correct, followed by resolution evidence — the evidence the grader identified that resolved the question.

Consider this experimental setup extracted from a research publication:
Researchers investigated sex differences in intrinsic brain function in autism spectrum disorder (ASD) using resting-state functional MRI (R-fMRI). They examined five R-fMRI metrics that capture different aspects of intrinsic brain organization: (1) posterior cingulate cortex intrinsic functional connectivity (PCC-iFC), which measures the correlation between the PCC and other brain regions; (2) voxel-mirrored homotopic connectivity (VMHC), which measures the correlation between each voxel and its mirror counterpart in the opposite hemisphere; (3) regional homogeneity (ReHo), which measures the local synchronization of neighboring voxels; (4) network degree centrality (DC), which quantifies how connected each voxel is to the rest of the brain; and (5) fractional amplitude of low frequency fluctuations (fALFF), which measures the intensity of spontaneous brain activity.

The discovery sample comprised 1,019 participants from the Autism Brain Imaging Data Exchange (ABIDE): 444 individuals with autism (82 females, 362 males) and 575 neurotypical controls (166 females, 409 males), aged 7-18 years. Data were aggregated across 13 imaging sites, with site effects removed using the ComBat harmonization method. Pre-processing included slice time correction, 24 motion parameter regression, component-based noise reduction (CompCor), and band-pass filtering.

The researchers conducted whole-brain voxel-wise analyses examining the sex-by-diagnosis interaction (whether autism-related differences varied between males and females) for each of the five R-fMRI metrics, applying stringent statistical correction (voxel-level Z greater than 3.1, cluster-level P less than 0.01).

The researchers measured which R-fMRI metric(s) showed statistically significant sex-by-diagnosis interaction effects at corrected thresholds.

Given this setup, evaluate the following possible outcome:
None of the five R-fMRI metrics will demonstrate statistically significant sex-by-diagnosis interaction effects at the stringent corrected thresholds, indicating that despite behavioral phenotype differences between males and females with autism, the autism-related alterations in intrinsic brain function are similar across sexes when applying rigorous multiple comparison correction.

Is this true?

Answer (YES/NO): NO